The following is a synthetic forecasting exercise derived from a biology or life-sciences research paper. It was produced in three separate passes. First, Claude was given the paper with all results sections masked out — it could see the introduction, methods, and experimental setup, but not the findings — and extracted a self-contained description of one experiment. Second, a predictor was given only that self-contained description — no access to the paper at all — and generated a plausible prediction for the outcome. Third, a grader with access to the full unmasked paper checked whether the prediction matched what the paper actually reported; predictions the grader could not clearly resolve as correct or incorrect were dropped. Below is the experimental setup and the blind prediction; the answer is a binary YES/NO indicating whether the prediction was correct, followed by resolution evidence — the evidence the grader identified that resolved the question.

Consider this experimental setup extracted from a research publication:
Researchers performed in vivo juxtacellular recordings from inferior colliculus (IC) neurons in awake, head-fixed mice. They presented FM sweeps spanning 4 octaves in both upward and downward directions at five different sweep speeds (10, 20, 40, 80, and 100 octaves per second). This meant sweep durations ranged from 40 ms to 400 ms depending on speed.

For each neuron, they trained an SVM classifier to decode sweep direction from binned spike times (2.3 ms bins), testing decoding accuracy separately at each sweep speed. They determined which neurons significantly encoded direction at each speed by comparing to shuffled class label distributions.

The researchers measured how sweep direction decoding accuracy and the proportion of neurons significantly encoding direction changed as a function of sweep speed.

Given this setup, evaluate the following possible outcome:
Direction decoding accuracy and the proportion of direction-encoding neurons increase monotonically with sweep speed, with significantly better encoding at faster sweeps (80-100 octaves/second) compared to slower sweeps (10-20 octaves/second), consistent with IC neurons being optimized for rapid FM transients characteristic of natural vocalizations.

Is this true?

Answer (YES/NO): NO